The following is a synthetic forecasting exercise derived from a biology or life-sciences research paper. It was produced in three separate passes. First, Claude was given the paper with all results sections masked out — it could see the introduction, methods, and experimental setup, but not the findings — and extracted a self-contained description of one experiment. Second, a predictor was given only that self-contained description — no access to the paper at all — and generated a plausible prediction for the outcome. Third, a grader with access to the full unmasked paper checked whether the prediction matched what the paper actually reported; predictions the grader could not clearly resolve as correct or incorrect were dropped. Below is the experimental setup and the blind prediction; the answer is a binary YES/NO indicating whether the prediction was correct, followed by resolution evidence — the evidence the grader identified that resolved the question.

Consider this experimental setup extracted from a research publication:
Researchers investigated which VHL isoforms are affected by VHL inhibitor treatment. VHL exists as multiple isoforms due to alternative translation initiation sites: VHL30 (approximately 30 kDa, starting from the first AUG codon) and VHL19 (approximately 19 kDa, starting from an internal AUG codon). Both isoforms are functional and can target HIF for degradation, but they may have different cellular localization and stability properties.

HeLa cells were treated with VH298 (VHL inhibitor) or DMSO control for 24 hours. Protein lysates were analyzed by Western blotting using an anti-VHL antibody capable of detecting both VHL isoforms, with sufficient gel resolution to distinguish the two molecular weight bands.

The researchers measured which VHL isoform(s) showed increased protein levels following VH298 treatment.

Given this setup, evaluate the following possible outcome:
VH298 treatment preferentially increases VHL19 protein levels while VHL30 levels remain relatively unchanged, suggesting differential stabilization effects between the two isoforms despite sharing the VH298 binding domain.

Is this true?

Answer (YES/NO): NO